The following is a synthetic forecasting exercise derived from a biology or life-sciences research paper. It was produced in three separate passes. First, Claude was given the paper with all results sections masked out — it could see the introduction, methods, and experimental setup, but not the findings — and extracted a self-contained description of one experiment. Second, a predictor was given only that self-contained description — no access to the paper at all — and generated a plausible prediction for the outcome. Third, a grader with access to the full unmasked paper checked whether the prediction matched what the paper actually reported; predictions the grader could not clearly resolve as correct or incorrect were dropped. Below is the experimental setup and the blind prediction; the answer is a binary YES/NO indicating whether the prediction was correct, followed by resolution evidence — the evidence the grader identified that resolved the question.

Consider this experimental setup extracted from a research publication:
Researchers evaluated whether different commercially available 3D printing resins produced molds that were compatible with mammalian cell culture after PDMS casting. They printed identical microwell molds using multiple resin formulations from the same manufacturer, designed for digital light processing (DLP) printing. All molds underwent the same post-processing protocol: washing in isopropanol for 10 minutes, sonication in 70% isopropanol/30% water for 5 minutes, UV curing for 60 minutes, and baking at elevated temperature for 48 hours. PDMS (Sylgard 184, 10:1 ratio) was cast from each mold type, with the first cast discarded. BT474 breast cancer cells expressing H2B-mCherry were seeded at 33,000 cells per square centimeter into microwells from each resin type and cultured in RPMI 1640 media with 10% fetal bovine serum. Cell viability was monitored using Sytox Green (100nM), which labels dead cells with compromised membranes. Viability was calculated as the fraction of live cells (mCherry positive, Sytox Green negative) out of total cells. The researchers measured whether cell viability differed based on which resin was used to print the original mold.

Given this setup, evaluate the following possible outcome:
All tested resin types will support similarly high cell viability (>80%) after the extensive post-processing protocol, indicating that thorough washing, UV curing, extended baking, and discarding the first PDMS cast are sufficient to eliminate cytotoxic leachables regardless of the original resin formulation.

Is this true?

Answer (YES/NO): YES